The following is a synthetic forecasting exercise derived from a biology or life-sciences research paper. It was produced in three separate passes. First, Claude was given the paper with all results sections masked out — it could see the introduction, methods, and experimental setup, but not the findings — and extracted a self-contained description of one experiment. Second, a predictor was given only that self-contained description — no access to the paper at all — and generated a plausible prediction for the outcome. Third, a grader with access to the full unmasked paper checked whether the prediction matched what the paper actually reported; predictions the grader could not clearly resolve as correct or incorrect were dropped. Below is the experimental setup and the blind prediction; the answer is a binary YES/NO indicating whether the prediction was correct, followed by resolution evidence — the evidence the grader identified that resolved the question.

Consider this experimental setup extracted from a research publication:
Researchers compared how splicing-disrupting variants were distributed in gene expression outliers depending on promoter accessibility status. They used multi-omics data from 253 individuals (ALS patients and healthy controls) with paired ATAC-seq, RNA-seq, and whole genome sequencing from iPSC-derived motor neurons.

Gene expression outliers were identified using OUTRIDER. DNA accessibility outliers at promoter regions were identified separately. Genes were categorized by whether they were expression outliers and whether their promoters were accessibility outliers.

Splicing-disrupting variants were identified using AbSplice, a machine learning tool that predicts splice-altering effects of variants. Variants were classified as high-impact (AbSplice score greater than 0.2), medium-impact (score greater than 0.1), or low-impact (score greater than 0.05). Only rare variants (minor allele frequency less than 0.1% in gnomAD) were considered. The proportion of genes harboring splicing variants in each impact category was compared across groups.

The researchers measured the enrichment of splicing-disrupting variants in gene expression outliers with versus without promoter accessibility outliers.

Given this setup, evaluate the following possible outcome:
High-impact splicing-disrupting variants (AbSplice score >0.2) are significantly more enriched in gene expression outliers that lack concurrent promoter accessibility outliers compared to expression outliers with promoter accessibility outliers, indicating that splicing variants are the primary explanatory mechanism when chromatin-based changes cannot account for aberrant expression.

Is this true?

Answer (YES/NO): YES